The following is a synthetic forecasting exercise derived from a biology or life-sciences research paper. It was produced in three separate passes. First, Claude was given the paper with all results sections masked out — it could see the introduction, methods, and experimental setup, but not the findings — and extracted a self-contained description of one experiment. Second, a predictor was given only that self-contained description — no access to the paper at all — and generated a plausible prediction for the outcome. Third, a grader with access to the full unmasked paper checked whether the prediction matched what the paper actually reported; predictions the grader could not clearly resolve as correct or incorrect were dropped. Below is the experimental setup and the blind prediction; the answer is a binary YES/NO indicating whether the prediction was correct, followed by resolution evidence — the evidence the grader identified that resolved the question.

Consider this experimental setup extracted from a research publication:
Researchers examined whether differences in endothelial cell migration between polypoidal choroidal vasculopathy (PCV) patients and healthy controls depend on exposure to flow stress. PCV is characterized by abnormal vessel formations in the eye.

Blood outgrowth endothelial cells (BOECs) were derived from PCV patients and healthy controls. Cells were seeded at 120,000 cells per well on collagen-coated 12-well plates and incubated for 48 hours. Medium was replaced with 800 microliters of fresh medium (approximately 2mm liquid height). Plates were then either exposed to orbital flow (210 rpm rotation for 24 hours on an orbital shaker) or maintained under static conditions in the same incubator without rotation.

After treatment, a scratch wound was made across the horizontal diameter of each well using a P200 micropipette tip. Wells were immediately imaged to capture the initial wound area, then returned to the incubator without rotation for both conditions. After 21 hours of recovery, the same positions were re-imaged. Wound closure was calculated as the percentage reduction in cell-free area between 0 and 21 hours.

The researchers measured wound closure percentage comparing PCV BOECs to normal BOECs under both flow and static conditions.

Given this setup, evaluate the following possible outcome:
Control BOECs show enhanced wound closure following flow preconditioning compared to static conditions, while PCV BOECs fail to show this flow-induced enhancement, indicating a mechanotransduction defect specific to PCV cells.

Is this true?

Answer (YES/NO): NO